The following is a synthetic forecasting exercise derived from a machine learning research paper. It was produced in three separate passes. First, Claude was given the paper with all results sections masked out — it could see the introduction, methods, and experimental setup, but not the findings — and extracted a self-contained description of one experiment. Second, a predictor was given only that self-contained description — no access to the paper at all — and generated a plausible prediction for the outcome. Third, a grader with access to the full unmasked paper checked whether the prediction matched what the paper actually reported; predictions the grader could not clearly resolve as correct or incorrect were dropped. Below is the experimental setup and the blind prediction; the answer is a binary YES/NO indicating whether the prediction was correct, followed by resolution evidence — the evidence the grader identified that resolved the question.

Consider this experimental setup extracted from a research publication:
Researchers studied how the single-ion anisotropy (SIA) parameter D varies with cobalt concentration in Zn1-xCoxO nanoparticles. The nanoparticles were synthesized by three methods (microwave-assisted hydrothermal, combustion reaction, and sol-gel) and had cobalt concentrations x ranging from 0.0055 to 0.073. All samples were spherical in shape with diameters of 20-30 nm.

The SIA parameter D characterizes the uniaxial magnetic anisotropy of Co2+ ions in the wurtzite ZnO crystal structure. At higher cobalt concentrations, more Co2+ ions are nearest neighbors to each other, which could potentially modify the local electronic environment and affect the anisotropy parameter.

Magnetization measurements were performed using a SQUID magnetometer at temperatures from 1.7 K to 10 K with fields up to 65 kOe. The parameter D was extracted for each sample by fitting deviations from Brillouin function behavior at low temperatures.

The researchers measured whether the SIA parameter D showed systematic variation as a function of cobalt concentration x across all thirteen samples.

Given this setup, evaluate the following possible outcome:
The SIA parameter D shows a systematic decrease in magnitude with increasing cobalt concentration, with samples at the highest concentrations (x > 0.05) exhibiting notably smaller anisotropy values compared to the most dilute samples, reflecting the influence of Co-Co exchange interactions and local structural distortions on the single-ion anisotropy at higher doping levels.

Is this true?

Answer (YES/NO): NO